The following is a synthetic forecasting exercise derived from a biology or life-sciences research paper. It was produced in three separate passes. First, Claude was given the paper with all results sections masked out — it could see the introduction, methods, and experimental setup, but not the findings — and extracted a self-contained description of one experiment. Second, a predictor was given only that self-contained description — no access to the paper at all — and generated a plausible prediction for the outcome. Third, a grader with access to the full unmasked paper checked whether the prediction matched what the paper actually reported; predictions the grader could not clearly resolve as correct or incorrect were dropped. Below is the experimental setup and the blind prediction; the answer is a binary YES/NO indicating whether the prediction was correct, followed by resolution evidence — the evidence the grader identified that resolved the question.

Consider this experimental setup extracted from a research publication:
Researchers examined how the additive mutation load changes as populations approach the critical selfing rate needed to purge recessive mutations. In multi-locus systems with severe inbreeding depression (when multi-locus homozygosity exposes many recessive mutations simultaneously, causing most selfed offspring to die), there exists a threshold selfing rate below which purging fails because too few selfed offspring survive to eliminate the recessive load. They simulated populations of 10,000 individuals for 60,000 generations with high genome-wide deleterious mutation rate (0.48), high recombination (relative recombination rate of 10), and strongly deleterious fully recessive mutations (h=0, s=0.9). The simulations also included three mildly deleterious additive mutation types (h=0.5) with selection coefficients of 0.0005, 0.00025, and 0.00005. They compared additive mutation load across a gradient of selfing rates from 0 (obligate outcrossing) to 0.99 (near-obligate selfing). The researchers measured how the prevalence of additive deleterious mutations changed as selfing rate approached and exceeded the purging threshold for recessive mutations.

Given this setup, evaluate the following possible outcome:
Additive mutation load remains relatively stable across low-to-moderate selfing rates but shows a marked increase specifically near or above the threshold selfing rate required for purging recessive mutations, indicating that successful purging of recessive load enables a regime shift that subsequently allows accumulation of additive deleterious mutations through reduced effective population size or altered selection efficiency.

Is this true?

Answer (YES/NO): NO